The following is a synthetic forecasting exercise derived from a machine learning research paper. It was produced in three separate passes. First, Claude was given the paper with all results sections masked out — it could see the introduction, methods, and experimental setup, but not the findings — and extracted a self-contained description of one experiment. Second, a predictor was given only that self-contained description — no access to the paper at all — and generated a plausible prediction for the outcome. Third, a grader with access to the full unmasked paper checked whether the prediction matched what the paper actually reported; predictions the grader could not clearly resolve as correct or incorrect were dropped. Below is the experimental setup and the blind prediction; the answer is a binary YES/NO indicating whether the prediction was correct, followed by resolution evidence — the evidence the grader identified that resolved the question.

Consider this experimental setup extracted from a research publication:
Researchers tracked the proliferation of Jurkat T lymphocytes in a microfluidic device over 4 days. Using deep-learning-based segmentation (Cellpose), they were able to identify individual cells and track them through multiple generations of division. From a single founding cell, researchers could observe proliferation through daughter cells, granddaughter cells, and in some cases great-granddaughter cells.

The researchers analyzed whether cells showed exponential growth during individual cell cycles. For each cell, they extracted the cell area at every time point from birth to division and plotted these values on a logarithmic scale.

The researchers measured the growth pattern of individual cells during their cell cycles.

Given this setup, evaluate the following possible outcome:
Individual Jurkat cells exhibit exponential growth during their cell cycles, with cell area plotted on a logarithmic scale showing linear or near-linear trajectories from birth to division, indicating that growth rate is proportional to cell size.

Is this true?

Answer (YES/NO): YES